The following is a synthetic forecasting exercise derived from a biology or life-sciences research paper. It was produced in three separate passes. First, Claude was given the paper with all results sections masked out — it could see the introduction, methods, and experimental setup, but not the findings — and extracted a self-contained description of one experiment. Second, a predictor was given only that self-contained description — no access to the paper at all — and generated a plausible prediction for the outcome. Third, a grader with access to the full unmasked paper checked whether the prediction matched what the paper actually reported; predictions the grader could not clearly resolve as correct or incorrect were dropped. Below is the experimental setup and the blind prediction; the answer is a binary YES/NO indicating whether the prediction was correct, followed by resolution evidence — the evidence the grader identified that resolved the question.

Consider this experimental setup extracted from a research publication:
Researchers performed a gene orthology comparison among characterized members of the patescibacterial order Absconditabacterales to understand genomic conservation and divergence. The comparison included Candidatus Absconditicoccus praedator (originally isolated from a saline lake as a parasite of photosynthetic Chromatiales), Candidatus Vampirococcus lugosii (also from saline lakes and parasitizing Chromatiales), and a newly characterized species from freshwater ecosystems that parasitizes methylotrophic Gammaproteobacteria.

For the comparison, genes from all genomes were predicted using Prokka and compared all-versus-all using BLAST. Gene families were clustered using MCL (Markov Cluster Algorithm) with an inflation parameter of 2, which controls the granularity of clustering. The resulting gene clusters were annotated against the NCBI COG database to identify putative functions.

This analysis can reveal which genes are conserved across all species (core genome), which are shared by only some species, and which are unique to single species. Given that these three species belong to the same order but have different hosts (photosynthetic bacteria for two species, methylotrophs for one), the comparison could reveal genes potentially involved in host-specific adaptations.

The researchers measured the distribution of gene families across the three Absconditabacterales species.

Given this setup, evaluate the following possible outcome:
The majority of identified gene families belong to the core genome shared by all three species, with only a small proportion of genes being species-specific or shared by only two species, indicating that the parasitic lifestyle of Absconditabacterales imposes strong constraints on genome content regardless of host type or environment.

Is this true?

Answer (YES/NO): NO